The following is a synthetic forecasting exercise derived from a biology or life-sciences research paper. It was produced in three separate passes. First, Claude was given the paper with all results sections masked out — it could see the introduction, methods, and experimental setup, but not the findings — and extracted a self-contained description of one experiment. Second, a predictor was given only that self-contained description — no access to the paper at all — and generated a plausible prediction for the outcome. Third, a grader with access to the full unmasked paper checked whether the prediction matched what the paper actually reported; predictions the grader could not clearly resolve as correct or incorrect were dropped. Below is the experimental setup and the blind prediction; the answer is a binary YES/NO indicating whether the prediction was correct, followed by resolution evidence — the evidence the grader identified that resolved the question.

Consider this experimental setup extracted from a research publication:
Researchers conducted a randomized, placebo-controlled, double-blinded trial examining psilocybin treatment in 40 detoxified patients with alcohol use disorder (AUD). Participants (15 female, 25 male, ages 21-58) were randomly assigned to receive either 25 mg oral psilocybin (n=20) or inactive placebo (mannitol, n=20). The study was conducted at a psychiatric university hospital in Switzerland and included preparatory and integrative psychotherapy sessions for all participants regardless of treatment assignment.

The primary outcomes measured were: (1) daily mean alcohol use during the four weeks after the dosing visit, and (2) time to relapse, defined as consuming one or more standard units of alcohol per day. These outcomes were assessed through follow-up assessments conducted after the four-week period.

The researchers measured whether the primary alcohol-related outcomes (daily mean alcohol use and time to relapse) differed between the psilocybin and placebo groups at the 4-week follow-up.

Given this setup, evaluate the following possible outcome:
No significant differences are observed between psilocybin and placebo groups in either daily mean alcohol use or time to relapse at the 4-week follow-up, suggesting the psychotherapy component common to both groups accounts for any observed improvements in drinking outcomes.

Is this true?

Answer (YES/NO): YES